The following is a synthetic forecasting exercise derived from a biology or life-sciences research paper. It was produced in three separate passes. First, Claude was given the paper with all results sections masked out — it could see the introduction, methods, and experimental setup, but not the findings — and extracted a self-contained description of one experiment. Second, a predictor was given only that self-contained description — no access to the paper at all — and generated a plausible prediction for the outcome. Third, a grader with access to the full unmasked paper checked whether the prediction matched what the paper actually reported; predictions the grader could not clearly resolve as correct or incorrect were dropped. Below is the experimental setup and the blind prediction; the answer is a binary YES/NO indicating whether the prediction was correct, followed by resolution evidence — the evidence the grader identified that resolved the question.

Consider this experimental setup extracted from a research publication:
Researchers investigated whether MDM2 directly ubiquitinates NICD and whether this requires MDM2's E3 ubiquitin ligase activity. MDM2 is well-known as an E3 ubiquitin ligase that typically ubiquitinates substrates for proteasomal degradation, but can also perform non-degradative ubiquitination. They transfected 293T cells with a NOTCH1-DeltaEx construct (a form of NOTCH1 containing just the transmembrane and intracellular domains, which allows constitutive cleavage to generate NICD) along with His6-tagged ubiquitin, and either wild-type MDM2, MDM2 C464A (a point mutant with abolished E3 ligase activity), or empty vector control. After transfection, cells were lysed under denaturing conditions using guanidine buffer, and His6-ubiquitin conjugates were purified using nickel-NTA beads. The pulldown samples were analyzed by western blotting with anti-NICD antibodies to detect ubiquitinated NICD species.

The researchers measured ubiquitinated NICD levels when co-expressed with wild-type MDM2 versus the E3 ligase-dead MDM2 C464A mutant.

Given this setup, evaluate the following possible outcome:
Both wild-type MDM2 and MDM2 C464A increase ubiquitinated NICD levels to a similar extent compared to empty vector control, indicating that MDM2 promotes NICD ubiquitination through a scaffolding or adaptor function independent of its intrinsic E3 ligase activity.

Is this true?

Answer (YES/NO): NO